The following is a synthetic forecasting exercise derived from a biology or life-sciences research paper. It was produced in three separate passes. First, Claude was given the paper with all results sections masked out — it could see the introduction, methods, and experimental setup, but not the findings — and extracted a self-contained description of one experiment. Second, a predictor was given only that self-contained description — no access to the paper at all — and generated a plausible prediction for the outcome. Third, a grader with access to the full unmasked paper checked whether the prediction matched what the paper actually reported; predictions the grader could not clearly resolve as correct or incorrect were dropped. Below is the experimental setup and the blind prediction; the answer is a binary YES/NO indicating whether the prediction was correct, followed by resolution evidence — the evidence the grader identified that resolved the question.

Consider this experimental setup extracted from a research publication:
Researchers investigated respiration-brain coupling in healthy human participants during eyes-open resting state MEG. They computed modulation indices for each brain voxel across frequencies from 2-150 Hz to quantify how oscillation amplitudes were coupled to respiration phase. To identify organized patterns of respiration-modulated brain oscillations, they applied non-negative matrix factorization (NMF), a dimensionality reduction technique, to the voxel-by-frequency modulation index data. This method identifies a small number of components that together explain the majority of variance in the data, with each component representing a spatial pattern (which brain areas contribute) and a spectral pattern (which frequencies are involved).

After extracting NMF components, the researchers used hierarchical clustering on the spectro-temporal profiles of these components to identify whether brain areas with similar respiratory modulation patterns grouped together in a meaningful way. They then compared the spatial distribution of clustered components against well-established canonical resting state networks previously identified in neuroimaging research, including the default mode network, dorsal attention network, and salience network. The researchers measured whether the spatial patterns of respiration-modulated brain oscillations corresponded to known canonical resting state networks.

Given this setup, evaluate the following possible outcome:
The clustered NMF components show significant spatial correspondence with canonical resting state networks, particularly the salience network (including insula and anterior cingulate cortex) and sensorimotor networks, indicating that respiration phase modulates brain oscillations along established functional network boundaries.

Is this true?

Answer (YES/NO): NO